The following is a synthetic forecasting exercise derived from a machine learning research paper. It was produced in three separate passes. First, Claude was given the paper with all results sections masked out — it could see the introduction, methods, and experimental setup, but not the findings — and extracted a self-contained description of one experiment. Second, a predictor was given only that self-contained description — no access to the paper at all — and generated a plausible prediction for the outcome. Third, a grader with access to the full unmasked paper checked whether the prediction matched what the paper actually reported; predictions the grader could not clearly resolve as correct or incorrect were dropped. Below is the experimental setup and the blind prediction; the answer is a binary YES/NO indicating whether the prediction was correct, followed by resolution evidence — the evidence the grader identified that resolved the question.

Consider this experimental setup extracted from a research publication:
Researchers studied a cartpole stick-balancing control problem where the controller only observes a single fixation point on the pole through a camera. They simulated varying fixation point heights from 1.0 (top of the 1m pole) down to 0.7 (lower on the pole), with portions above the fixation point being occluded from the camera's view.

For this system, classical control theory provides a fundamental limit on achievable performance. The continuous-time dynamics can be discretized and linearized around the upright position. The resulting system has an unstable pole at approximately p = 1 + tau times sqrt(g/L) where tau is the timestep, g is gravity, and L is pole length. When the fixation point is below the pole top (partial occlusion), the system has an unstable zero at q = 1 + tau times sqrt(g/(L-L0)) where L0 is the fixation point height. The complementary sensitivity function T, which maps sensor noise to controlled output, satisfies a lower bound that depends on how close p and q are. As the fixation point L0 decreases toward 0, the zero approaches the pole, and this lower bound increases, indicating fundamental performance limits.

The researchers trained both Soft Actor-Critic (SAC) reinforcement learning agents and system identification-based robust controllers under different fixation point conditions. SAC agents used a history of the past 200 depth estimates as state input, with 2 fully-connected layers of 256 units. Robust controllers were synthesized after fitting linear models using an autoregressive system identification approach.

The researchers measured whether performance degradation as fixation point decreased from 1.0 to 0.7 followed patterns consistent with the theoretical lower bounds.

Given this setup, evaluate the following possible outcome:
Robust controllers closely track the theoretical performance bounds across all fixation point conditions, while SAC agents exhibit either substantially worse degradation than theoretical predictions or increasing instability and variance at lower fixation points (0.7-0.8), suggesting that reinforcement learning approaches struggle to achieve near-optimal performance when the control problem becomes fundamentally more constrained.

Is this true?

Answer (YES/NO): NO